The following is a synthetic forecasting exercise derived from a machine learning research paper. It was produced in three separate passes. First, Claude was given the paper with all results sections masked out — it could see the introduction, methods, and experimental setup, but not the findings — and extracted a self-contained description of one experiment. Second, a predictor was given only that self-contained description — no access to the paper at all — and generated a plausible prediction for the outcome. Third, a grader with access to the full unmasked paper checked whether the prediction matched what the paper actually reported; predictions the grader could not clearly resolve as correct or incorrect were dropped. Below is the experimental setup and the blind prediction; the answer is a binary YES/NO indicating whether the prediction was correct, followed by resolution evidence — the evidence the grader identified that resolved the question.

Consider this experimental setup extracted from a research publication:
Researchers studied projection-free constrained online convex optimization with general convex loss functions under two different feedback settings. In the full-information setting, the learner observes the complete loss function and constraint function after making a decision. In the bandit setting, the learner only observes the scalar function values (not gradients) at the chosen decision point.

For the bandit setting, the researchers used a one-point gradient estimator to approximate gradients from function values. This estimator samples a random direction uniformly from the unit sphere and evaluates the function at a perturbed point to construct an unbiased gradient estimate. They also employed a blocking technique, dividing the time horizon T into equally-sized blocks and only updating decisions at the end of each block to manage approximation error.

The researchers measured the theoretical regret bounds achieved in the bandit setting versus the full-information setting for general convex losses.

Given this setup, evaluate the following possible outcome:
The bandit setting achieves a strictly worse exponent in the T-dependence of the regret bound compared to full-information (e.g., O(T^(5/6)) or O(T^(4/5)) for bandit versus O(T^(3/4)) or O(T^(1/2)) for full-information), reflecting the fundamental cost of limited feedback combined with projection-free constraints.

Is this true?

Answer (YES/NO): NO